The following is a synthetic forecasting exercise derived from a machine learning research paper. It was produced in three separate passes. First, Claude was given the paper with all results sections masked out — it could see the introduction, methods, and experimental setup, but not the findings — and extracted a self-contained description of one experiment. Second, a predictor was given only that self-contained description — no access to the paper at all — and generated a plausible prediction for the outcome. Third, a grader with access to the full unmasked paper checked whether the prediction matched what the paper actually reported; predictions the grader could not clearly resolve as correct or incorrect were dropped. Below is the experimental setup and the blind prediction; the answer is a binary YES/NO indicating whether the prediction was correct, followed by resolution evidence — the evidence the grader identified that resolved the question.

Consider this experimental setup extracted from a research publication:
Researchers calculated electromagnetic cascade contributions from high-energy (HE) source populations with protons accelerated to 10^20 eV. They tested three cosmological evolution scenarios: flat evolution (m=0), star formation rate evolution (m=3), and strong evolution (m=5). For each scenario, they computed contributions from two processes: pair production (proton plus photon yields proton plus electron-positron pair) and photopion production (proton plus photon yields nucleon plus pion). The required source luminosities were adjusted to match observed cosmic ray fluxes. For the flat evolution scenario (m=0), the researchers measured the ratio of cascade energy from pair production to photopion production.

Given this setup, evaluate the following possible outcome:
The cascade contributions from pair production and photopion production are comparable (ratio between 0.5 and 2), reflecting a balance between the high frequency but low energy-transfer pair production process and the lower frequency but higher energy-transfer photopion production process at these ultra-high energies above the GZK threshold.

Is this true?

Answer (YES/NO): NO